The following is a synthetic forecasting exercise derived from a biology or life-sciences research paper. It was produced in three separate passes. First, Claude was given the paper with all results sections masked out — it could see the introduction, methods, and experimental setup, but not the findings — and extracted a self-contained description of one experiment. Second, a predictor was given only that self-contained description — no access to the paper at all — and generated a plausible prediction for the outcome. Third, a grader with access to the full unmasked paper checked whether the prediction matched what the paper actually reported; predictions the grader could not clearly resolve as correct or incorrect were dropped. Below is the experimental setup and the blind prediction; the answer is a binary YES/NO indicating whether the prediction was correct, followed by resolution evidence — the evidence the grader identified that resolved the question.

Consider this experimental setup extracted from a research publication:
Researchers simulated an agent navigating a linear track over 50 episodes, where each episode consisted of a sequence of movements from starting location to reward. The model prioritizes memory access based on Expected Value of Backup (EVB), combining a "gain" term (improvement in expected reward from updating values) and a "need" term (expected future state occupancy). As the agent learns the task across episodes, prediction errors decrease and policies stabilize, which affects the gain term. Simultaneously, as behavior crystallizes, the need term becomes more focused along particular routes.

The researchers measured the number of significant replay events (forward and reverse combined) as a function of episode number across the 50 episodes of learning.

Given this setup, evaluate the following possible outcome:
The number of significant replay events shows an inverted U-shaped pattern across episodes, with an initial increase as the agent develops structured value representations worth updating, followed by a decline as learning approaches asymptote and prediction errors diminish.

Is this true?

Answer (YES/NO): NO